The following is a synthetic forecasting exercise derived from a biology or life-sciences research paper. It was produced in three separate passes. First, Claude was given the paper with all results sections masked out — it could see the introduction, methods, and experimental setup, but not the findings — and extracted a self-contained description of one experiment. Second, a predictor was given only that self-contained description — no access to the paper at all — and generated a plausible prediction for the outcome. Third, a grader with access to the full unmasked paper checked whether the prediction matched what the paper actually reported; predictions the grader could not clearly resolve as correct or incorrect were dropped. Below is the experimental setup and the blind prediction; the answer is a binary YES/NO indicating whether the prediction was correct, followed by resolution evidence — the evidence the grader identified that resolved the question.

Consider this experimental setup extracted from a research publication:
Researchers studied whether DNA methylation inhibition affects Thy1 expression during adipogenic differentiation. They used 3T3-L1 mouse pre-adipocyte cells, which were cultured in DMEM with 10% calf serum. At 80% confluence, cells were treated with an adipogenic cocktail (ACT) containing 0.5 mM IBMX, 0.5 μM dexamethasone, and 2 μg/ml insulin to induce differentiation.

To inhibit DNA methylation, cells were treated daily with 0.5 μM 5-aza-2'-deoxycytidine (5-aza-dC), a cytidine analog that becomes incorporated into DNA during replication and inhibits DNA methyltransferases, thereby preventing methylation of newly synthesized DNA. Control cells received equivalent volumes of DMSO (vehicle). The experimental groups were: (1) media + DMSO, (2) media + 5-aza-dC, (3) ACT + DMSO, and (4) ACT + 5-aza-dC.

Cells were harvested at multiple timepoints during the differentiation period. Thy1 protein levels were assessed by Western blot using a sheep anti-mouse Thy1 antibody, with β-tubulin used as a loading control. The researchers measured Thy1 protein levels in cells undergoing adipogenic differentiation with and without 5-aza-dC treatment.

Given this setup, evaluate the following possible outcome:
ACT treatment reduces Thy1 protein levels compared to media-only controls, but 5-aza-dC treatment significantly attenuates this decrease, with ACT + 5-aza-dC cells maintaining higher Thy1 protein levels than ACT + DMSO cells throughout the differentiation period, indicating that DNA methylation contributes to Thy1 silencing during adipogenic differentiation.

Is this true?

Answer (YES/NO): YES